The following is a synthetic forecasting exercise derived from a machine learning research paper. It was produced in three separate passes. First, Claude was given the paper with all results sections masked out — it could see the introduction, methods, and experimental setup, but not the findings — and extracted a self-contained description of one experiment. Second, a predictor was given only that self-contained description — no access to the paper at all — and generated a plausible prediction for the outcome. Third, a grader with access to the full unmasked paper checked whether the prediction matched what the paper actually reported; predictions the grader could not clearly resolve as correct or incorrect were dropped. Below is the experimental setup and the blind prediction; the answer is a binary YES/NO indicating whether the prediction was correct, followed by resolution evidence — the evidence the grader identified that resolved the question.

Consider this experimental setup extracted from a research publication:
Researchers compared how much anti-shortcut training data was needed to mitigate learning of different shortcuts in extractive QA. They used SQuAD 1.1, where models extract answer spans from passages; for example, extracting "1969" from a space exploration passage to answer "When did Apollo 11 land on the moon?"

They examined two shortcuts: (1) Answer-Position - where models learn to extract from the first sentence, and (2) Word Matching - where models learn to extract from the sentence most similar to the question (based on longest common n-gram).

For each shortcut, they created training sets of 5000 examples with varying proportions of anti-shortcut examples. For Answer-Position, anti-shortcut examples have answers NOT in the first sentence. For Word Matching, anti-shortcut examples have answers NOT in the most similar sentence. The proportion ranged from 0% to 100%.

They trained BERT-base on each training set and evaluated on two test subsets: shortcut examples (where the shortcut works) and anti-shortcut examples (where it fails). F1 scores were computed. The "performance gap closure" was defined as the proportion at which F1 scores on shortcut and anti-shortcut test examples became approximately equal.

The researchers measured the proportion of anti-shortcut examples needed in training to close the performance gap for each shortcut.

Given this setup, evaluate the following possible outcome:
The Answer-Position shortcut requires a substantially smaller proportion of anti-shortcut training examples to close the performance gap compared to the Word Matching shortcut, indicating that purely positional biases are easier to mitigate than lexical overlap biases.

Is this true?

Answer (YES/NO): YES